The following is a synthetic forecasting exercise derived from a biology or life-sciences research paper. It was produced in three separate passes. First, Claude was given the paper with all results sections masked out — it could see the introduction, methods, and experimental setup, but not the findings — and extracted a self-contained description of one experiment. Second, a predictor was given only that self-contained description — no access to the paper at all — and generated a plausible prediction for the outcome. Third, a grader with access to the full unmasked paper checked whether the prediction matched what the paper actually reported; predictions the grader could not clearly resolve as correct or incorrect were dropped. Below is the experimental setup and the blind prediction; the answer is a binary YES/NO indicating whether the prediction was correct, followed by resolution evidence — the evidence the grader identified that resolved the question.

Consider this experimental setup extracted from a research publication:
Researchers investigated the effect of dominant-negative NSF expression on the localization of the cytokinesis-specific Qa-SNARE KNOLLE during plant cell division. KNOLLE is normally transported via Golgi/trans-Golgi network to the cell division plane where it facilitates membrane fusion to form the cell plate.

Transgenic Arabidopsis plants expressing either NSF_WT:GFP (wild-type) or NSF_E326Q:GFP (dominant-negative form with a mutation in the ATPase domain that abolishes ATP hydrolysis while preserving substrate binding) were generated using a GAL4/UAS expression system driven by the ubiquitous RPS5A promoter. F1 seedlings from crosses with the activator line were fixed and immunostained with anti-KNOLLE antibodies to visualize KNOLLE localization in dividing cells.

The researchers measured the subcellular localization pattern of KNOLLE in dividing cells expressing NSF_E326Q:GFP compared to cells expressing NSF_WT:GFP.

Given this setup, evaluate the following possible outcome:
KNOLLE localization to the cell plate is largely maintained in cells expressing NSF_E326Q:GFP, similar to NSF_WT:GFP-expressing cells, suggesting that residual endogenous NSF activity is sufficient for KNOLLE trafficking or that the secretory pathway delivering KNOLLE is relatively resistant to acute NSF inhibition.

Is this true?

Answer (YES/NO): NO